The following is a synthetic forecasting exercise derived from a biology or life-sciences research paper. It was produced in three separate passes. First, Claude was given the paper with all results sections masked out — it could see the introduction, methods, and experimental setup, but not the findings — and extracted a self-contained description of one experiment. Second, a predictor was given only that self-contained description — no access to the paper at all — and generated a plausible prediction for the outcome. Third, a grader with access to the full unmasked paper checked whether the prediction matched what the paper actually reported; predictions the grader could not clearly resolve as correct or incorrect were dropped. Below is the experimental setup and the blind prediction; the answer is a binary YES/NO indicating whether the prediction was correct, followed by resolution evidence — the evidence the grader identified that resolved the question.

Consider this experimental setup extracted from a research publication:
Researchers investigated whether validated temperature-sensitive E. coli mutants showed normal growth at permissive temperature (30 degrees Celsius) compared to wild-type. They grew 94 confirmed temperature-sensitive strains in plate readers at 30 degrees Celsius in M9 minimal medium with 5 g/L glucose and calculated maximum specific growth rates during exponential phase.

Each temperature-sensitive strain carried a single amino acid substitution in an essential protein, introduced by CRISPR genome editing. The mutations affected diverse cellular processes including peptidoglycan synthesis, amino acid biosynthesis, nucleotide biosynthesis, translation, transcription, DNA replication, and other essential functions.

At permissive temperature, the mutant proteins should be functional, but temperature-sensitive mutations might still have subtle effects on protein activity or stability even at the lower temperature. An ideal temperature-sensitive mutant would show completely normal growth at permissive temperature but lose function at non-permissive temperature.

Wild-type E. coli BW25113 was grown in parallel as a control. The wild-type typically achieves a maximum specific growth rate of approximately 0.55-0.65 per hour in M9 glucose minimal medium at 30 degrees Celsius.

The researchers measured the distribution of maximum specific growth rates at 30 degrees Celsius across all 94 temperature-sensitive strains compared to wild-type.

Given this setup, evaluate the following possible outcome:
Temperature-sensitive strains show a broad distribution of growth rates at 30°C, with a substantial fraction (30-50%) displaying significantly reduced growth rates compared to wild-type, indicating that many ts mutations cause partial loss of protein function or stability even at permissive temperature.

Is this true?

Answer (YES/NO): NO